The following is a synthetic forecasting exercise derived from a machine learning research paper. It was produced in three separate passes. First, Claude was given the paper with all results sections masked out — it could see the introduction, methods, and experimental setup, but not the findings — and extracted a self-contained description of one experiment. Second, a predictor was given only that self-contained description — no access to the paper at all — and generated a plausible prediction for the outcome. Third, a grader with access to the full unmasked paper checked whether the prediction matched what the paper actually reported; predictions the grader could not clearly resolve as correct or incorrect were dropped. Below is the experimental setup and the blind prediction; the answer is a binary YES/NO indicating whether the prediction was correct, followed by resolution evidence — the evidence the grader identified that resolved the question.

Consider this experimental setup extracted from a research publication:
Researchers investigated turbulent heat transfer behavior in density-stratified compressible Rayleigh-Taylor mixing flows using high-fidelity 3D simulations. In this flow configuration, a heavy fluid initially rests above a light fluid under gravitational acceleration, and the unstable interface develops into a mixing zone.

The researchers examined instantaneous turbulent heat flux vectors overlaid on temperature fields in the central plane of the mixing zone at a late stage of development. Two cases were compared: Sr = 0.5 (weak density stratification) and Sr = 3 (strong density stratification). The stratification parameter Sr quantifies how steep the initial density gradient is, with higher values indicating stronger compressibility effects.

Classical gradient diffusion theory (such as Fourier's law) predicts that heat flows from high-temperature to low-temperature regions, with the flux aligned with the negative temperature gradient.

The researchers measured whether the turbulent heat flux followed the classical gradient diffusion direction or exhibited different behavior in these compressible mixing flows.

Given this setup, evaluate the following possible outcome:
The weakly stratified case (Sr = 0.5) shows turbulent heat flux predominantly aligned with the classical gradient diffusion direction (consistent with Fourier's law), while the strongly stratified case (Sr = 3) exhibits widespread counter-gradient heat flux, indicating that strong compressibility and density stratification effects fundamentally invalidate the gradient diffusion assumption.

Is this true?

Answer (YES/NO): NO